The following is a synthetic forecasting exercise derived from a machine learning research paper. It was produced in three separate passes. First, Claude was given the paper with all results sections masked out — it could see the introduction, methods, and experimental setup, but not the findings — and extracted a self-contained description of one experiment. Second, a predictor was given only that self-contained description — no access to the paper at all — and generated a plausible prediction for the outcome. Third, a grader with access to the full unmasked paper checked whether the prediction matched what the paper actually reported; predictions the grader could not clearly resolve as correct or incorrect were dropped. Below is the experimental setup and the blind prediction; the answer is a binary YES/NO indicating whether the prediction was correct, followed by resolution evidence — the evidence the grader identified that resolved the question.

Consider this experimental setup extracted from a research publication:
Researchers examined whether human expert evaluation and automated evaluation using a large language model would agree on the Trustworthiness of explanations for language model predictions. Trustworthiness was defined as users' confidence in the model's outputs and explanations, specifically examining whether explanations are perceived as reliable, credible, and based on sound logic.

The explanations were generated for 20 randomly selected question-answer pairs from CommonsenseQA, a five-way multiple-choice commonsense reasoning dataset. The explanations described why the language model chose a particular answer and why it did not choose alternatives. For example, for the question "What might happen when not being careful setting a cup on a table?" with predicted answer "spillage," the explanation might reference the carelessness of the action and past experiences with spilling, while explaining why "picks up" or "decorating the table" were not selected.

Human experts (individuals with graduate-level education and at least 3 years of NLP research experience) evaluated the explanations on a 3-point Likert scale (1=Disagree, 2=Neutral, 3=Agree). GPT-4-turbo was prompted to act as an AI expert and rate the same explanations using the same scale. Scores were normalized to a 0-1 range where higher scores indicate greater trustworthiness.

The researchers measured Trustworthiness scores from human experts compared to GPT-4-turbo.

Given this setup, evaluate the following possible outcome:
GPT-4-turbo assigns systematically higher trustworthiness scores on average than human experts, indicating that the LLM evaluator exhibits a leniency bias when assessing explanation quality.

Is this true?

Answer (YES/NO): NO